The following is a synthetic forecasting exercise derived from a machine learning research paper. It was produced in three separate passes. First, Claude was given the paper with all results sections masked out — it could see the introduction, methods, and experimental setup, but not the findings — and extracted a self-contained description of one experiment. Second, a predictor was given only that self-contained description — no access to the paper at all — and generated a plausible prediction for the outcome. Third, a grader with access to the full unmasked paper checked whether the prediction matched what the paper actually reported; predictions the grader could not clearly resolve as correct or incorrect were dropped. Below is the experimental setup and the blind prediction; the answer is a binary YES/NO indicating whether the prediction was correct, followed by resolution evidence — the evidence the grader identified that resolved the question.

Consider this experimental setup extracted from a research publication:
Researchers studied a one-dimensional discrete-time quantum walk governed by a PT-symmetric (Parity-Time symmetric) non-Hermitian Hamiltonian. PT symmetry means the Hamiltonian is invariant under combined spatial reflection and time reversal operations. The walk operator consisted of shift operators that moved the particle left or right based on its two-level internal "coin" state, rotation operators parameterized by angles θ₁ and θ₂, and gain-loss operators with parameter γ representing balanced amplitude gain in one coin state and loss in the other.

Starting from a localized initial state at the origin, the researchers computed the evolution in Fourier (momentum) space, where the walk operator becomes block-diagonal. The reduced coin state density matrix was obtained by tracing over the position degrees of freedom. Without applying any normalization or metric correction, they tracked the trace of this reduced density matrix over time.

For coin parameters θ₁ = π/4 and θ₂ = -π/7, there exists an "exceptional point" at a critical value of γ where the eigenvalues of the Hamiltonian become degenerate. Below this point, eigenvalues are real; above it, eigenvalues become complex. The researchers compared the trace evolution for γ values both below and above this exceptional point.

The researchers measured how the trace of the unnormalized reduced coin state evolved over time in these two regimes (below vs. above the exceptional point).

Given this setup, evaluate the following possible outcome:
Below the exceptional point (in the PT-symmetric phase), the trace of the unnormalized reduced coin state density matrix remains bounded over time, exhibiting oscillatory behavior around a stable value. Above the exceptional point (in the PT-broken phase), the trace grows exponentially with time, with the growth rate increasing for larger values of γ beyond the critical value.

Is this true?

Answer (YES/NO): YES